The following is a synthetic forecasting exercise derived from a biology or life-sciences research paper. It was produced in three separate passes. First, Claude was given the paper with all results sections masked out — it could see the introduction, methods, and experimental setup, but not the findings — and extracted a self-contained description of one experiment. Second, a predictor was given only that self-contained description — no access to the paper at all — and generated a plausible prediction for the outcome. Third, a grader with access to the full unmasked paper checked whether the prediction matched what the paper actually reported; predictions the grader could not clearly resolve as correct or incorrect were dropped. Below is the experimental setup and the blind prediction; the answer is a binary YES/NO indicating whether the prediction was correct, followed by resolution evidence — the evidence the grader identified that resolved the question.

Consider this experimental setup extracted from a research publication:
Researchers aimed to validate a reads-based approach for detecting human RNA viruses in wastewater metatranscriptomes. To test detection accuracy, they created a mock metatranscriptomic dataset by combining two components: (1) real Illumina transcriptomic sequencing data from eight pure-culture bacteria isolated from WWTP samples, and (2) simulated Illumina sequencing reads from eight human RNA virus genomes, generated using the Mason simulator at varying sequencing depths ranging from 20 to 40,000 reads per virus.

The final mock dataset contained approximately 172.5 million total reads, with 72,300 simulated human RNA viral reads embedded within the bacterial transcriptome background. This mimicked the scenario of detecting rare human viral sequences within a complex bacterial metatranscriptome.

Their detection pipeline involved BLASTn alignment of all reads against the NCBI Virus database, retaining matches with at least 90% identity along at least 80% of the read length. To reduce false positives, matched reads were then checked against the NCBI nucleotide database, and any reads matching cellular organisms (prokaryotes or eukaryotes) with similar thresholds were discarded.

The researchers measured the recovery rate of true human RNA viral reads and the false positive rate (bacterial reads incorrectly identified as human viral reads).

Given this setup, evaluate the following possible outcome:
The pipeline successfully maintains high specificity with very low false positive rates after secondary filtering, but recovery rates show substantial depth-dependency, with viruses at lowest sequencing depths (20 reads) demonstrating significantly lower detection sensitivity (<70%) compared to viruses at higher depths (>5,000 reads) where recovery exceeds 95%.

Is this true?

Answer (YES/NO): NO